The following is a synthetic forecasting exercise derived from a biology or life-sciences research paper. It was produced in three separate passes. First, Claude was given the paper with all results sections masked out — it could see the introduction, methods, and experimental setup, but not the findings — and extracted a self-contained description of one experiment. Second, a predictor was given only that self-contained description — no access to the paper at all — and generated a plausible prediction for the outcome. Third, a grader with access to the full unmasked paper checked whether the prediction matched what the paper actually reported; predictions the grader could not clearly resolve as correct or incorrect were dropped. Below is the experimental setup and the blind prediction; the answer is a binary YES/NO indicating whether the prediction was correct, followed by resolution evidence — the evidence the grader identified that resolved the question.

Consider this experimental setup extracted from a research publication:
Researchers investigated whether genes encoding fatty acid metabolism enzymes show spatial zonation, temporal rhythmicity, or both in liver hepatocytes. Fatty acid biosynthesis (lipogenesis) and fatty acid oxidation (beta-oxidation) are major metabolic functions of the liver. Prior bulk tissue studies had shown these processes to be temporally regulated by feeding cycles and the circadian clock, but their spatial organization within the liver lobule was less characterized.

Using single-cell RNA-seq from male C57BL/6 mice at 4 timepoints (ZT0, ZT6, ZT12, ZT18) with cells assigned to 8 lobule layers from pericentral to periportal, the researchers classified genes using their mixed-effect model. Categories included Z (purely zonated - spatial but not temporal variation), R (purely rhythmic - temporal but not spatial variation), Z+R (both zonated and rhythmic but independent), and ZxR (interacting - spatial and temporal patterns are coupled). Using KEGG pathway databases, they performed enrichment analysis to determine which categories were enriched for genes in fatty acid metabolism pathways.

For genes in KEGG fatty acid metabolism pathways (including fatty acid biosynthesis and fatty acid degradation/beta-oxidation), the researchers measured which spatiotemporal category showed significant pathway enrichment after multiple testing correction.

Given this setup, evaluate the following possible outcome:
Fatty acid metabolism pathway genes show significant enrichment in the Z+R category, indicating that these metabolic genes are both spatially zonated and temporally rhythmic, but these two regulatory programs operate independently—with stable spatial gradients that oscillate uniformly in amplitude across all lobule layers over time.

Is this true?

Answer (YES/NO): YES